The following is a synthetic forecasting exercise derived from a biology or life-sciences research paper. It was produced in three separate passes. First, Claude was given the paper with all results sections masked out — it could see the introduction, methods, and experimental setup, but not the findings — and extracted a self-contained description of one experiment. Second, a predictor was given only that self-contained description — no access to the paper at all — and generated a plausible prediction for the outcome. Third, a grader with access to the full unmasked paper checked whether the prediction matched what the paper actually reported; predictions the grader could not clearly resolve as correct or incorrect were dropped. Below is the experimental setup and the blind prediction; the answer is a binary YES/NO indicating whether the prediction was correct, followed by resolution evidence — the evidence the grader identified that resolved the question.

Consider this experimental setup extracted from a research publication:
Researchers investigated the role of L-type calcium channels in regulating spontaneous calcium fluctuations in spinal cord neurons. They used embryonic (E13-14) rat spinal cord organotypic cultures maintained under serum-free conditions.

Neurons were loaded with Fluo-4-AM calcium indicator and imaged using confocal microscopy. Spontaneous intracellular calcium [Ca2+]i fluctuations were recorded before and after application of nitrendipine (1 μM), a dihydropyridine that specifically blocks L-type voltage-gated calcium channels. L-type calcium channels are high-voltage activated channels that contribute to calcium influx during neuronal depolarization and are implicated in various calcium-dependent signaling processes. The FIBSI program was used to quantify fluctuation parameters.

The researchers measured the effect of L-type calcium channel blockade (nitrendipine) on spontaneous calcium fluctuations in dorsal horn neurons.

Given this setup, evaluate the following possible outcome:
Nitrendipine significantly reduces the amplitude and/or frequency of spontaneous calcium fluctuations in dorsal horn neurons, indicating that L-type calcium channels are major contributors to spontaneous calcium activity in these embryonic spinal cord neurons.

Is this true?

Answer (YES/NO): NO